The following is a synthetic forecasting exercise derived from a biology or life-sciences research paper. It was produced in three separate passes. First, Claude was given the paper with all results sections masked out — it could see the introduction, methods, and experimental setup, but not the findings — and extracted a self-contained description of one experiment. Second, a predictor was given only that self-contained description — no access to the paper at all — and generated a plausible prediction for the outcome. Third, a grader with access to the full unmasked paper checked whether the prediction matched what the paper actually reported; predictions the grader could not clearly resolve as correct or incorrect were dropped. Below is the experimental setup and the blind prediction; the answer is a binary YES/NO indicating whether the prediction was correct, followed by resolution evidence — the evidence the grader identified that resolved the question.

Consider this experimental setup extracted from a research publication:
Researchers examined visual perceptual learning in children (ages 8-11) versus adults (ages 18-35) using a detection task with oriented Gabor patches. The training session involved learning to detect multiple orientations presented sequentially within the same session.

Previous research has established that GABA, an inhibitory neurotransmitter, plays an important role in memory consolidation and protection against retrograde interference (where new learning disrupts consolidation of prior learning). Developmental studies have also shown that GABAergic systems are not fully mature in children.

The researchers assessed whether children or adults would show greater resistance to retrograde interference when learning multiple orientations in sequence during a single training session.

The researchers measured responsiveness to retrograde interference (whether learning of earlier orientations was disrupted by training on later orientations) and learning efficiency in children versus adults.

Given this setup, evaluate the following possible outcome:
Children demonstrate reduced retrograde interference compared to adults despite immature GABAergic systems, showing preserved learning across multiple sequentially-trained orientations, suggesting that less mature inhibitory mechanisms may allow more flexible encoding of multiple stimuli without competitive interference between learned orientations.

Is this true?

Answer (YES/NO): NO